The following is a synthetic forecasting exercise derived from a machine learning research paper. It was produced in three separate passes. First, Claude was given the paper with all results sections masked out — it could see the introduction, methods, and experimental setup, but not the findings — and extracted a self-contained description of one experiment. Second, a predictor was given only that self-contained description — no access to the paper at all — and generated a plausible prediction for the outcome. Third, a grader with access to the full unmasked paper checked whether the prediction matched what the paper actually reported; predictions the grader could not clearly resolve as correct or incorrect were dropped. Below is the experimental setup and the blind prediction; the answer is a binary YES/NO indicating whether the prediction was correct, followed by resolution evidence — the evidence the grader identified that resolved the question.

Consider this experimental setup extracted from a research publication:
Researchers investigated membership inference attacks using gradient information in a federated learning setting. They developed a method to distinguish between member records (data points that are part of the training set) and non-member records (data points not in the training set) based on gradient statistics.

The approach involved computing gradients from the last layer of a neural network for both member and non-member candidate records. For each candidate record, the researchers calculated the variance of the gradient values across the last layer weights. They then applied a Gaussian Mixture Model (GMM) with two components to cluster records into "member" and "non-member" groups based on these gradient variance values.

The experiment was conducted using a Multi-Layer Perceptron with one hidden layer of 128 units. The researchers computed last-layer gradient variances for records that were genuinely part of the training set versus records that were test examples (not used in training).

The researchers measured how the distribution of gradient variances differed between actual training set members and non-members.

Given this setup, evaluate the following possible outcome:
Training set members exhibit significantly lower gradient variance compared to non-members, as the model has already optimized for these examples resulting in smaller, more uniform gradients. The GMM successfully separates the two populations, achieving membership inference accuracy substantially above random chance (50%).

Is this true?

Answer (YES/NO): YES